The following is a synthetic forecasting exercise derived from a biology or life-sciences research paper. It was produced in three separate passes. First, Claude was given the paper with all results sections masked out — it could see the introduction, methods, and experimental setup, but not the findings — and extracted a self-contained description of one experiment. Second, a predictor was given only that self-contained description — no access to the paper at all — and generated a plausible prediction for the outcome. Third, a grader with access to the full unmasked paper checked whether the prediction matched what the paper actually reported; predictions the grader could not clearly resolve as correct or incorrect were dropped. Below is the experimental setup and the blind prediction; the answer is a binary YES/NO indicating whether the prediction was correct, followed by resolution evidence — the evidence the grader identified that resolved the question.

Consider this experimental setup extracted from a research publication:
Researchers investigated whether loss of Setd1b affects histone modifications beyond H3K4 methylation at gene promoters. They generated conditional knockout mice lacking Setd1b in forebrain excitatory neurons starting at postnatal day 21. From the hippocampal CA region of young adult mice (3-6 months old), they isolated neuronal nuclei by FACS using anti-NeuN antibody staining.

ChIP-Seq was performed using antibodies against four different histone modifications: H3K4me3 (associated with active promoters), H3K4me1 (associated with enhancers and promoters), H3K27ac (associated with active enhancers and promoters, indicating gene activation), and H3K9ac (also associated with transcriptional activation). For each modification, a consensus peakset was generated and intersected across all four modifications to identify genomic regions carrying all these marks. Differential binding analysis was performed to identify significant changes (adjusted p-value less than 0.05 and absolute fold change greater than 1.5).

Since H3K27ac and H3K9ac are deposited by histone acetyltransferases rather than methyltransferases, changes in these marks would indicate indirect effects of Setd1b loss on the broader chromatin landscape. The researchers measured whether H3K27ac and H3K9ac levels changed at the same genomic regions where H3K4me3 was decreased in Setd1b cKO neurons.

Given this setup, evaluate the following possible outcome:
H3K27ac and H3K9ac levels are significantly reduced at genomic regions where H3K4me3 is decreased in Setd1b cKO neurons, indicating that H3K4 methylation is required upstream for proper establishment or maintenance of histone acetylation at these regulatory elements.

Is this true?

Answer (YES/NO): NO